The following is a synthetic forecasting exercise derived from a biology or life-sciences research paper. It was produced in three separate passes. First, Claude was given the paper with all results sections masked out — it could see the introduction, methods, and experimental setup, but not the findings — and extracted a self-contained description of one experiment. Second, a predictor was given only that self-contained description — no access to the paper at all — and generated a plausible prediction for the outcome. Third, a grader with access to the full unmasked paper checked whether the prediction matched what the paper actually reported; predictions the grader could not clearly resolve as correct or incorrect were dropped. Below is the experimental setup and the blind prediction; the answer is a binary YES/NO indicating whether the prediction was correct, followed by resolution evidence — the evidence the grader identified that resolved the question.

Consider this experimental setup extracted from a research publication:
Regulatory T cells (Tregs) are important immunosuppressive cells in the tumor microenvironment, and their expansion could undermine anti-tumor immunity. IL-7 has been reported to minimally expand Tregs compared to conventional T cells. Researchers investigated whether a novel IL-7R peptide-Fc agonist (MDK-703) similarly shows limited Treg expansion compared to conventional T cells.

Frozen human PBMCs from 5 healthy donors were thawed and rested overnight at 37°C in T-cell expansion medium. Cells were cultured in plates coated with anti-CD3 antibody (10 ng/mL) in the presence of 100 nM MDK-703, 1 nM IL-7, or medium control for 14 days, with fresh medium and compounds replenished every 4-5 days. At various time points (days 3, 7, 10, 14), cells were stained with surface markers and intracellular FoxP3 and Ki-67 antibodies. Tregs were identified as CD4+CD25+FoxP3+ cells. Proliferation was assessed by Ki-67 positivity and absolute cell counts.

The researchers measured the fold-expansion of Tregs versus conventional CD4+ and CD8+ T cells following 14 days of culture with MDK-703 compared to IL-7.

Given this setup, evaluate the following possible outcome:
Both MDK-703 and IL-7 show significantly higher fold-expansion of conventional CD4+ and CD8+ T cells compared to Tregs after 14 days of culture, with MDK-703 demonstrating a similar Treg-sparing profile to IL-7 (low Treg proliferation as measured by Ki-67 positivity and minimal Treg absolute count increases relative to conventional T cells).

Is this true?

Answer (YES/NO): YES